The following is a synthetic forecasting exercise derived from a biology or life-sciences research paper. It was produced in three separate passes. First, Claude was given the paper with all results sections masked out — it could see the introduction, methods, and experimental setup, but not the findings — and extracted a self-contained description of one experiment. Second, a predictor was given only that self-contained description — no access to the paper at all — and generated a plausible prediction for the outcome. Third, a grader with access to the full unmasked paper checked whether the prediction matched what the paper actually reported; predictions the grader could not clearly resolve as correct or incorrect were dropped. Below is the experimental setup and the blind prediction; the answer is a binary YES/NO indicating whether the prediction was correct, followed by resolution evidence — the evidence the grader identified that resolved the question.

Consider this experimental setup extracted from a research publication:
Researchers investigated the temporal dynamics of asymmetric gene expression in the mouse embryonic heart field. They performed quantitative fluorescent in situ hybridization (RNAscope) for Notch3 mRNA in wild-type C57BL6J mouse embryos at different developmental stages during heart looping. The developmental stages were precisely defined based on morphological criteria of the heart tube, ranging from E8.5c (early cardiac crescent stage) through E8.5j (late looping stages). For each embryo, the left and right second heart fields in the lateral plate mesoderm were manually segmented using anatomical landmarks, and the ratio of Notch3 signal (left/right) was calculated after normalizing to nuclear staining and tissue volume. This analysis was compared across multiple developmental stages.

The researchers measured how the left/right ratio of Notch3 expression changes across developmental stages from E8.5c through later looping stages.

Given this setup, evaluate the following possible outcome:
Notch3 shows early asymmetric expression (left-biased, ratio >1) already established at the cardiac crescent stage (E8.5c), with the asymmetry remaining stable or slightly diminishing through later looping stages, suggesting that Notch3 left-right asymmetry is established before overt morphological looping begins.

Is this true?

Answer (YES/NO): NO